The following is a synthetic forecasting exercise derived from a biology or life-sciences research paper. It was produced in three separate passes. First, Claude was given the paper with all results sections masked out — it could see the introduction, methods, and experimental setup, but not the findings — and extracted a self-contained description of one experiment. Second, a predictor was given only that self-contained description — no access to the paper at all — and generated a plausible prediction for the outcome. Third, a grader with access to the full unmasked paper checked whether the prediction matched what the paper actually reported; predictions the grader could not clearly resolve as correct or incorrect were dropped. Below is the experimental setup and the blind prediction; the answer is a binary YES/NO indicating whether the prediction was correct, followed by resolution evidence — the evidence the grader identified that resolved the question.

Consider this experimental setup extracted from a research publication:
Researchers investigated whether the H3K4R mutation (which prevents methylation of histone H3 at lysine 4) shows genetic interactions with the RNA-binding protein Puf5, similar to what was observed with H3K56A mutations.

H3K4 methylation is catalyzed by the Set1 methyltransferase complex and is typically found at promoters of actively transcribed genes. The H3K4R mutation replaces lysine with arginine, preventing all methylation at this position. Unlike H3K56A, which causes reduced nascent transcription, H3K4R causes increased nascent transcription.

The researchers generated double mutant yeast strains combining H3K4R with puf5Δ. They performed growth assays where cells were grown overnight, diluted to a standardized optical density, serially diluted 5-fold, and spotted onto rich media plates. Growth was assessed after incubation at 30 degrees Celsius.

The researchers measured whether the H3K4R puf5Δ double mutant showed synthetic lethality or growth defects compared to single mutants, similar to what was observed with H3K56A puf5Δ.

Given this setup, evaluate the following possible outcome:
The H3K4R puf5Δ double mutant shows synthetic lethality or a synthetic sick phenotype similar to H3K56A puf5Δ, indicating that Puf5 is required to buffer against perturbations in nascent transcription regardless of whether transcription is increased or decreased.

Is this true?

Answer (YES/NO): YES